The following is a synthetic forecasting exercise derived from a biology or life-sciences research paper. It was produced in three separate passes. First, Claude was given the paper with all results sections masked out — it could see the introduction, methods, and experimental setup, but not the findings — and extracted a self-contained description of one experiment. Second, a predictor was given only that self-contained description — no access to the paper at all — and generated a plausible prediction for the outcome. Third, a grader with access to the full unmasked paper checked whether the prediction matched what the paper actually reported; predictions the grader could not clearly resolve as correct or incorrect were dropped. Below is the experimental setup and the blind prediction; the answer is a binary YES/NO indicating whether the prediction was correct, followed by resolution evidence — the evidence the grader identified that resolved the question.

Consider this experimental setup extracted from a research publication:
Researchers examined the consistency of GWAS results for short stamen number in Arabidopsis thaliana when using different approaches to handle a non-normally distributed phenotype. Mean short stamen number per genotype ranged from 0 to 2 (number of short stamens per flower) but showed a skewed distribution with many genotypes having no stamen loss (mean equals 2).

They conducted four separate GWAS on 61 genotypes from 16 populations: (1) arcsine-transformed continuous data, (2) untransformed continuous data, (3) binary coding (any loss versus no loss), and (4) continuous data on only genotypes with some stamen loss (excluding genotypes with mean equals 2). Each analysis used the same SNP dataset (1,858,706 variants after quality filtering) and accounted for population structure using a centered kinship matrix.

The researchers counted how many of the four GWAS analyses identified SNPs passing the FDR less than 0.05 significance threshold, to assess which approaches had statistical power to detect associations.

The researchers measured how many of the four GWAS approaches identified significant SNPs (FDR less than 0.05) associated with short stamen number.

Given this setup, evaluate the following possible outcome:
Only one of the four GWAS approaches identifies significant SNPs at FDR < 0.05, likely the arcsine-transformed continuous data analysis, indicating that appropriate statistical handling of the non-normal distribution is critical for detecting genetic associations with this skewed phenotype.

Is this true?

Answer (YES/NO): NO